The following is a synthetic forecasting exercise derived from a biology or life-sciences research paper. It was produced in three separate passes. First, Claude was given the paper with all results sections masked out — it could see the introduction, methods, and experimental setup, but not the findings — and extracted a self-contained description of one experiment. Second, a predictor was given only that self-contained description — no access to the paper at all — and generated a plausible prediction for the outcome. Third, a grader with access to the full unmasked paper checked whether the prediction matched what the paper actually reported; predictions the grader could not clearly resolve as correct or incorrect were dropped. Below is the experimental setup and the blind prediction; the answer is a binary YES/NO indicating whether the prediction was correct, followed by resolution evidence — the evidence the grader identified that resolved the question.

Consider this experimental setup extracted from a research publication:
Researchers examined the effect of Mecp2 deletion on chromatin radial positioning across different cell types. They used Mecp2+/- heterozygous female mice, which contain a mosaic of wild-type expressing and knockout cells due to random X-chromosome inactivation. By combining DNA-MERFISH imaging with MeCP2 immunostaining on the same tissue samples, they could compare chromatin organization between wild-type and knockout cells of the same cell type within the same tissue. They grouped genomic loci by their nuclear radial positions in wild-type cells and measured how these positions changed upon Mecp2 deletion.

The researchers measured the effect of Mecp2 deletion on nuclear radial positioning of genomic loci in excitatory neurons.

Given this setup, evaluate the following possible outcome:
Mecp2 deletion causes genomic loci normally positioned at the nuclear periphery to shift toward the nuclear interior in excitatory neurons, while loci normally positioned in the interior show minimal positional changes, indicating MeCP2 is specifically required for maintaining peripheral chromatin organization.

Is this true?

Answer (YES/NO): NO